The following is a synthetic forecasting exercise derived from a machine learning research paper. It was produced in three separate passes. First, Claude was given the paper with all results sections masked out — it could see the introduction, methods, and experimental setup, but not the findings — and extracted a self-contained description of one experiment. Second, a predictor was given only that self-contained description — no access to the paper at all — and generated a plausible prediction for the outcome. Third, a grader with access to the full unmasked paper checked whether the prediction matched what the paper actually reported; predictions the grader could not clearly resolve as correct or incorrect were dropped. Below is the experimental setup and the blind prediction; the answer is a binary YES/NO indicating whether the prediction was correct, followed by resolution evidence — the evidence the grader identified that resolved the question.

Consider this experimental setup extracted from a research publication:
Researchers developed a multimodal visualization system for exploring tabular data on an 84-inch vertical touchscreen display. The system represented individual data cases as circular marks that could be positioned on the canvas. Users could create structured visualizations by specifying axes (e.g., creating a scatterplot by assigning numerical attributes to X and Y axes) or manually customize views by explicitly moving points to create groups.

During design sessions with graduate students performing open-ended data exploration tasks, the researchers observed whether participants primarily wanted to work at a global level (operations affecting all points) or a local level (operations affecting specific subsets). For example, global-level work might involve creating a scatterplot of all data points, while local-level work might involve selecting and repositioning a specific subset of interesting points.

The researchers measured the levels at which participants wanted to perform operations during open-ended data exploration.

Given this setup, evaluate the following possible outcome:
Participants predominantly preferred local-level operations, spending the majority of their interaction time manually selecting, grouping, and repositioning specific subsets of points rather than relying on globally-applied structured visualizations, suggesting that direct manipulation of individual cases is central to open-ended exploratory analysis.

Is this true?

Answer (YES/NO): NO